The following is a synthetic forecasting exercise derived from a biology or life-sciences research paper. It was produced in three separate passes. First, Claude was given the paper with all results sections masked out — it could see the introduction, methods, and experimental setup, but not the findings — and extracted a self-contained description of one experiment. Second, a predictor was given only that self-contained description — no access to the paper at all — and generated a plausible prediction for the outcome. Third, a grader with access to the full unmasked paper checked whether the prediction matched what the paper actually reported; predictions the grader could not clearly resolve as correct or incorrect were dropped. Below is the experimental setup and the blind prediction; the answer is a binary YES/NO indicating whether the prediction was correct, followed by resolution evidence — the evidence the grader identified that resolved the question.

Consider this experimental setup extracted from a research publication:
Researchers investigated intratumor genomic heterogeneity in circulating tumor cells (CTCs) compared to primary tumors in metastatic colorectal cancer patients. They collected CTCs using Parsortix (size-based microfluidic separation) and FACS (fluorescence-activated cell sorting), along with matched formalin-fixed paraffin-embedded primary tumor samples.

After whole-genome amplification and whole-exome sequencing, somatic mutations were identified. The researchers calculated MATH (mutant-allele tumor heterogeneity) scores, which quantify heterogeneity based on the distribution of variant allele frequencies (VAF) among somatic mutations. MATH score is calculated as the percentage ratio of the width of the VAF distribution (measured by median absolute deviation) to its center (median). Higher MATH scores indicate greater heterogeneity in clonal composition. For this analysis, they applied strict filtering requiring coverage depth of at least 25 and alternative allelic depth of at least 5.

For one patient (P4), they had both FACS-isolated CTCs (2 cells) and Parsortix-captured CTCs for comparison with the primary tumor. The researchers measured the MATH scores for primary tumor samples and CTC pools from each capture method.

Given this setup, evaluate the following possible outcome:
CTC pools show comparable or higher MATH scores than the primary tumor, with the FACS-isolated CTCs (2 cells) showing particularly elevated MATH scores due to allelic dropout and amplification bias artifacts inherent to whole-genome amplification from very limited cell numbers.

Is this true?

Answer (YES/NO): YES